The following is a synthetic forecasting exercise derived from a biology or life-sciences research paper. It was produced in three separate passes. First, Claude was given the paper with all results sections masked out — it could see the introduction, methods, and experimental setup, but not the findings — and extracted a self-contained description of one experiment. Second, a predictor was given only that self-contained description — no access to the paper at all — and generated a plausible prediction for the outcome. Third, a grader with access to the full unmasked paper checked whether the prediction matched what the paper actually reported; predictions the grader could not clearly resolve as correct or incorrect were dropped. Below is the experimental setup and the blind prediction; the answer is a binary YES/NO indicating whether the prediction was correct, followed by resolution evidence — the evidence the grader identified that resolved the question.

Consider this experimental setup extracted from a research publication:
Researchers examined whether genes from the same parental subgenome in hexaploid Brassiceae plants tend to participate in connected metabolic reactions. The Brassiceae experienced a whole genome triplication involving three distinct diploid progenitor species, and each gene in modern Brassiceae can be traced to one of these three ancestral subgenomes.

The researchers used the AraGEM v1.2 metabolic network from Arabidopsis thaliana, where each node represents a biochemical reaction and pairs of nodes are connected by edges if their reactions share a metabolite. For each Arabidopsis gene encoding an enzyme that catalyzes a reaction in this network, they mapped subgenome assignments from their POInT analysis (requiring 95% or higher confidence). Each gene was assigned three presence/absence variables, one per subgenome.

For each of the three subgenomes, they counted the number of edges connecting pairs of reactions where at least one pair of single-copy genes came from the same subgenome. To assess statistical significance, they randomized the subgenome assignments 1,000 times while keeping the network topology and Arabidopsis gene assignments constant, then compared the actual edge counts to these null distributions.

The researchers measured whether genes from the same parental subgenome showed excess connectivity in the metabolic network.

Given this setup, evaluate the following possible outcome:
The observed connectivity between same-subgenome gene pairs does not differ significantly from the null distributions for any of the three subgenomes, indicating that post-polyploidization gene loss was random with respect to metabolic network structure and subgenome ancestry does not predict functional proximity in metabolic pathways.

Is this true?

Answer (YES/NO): YES